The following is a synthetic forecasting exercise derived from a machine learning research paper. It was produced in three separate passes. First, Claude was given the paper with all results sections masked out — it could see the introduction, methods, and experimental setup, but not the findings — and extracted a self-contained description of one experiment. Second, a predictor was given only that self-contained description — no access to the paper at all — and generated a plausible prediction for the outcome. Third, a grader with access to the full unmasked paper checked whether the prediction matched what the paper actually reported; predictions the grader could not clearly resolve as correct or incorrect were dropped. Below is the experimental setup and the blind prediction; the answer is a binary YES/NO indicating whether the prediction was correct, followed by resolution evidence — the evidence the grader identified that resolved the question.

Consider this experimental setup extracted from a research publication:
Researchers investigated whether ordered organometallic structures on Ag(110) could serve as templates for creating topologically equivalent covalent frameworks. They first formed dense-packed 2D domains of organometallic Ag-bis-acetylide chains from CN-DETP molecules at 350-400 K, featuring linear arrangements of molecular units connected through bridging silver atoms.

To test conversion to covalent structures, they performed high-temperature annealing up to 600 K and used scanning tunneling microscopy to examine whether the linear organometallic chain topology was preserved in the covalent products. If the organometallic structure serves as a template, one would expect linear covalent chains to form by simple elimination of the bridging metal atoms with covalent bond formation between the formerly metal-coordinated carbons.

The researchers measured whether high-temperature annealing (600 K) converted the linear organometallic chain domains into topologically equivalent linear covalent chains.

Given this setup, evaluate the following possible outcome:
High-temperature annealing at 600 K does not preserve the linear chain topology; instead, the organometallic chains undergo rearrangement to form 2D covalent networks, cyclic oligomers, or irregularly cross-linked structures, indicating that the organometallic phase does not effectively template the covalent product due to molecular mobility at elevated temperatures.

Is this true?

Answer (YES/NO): YES